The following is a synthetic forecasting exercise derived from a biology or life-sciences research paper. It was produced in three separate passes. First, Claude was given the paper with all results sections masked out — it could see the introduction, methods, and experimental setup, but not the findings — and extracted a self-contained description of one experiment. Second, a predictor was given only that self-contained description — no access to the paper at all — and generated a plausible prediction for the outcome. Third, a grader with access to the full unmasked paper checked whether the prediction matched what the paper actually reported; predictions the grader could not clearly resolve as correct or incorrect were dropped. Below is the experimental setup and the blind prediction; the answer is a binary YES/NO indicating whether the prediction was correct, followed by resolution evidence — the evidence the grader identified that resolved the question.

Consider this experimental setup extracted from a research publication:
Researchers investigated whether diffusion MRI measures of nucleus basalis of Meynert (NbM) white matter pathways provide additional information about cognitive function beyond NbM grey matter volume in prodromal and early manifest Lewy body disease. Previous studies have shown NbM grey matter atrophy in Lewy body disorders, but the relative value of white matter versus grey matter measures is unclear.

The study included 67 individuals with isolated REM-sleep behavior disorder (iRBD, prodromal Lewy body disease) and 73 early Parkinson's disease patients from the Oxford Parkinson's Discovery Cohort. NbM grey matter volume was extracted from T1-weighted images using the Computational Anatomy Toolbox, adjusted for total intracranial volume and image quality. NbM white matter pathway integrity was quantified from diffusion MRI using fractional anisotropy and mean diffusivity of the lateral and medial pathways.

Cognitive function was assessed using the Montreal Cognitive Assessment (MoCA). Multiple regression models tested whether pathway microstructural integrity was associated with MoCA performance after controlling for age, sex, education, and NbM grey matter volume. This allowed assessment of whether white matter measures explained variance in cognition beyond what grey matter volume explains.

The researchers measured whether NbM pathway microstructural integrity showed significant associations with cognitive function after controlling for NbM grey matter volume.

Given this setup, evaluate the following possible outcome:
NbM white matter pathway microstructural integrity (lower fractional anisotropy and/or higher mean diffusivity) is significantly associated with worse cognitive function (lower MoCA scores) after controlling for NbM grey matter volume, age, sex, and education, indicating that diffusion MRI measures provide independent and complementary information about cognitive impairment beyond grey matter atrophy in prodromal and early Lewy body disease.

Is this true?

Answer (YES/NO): NO